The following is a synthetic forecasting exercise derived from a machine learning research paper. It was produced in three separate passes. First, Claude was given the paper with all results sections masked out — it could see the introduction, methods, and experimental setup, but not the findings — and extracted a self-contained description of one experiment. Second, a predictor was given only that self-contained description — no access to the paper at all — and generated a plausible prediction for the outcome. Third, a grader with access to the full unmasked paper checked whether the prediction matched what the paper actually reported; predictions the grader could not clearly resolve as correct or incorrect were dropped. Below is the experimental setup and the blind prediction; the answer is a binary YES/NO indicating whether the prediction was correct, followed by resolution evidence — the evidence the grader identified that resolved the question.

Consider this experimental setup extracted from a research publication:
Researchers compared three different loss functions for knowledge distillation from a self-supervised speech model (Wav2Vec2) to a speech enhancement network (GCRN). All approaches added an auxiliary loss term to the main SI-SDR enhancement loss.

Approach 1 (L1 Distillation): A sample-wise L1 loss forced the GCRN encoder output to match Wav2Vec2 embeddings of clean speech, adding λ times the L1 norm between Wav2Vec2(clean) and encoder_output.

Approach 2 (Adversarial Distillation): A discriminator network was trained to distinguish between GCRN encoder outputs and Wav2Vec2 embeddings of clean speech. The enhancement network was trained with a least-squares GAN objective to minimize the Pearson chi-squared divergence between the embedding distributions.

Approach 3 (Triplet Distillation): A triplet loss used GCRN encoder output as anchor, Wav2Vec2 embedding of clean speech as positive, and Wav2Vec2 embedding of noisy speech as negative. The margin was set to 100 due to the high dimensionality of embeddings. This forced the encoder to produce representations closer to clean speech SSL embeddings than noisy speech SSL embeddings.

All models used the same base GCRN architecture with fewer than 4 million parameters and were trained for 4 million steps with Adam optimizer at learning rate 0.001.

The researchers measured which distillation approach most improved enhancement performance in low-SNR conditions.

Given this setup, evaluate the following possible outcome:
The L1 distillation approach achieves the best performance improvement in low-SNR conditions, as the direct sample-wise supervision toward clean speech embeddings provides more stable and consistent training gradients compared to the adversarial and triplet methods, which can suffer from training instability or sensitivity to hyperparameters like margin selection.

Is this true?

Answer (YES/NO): YES